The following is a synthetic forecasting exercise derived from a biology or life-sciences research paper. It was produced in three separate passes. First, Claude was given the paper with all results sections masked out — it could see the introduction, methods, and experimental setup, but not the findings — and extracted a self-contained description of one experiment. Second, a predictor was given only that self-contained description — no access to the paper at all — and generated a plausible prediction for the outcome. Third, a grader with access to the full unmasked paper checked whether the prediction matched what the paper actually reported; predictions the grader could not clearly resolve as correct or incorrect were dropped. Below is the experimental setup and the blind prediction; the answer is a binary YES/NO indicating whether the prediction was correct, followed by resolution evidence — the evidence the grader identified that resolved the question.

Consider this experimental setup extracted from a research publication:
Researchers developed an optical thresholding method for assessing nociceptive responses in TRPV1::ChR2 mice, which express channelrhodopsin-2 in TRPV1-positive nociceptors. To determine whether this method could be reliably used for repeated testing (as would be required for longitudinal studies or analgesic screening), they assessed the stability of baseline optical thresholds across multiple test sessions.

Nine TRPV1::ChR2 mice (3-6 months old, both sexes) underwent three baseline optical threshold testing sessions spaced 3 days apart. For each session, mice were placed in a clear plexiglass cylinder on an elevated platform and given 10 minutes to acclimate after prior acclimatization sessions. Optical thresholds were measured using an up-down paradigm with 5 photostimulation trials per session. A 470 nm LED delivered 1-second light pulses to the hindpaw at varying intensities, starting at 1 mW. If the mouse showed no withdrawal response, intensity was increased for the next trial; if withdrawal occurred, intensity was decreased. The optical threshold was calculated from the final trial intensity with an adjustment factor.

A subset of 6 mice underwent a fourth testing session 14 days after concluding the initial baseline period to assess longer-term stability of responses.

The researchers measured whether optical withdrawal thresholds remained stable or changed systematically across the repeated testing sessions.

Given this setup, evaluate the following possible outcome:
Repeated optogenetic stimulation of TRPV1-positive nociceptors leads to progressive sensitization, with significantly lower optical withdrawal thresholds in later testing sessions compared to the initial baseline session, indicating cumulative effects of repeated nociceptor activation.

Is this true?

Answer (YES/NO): NO